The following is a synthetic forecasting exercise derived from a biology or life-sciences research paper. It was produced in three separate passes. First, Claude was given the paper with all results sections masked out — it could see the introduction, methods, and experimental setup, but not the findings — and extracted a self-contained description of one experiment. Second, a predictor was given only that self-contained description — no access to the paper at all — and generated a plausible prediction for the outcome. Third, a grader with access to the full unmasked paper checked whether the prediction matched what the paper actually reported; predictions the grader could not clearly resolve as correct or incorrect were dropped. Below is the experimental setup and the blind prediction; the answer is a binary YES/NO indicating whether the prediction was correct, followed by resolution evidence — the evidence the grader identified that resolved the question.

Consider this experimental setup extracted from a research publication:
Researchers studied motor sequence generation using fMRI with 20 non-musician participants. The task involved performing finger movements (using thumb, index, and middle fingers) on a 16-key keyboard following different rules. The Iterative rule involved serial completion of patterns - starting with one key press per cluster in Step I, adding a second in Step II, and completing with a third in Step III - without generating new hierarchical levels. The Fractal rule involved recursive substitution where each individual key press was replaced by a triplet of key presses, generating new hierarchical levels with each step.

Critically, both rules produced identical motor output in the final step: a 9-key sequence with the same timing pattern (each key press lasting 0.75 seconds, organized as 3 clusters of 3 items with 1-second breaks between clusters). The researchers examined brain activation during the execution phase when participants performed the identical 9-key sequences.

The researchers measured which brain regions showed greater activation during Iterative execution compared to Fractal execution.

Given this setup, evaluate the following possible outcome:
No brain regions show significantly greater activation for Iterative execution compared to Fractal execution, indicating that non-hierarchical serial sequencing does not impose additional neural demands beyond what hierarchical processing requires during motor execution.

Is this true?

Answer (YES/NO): NO